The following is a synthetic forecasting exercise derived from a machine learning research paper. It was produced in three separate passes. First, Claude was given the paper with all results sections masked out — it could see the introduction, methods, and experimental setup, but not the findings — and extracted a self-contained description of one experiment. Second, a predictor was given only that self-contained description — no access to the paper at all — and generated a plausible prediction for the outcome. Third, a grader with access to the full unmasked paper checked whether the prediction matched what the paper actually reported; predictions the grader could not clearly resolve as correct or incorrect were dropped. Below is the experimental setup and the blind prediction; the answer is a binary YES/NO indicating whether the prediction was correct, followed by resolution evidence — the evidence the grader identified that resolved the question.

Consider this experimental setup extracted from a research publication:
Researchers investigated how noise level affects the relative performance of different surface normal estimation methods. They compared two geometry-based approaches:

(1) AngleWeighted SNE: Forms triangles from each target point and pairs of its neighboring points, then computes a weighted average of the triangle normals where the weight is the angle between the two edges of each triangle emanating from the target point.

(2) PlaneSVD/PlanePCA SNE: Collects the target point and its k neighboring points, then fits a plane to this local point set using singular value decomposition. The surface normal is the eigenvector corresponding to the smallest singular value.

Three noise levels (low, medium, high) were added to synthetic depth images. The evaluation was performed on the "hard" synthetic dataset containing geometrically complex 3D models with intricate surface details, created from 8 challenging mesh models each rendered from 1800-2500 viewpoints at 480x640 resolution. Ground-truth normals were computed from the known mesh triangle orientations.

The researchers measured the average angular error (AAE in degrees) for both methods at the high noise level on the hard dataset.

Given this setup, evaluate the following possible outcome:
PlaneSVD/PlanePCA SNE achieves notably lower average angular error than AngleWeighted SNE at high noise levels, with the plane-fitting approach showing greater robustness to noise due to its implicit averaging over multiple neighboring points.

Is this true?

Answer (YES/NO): NO